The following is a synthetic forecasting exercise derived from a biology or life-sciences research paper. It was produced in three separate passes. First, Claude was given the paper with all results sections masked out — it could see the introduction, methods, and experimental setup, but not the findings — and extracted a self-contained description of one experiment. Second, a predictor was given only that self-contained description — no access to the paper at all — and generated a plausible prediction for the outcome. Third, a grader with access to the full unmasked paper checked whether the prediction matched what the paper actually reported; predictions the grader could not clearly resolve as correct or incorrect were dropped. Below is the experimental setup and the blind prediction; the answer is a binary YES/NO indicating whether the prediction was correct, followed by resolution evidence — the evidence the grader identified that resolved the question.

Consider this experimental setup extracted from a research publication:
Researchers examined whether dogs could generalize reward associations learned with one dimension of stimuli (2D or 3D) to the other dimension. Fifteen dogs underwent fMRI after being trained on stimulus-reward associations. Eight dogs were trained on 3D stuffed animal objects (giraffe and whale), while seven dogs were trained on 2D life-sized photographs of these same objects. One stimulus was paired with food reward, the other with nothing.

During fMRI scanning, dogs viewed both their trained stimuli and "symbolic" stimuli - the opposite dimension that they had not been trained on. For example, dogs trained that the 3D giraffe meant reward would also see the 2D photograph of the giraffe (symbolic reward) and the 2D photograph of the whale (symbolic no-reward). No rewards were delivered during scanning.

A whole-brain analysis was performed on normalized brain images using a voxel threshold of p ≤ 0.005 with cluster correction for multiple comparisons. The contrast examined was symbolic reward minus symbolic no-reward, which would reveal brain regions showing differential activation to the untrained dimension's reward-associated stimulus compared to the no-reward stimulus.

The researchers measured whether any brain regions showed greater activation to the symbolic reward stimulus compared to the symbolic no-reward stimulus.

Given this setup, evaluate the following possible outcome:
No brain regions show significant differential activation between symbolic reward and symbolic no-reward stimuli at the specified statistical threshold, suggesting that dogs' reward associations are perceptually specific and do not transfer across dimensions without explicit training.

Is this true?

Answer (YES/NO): NO